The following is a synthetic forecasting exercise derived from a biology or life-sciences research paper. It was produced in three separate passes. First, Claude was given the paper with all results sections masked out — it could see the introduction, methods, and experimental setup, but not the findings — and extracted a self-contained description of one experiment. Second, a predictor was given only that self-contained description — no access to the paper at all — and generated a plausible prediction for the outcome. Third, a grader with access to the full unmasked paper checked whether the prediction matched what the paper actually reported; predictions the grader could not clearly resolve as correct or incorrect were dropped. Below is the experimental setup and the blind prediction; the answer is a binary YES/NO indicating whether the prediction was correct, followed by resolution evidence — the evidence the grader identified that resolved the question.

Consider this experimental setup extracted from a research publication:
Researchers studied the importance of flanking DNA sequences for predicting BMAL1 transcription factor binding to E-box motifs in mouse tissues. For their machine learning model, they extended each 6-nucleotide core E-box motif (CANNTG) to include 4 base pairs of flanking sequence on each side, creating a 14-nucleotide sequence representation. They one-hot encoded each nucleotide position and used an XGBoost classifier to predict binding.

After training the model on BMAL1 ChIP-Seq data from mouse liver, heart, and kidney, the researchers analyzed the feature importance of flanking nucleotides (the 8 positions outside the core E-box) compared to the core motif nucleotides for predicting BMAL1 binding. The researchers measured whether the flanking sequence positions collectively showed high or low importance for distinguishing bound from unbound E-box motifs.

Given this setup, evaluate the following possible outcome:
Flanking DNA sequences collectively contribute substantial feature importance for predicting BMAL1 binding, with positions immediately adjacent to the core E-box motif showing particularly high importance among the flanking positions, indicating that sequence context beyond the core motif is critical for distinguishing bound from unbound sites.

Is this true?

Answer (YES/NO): NO